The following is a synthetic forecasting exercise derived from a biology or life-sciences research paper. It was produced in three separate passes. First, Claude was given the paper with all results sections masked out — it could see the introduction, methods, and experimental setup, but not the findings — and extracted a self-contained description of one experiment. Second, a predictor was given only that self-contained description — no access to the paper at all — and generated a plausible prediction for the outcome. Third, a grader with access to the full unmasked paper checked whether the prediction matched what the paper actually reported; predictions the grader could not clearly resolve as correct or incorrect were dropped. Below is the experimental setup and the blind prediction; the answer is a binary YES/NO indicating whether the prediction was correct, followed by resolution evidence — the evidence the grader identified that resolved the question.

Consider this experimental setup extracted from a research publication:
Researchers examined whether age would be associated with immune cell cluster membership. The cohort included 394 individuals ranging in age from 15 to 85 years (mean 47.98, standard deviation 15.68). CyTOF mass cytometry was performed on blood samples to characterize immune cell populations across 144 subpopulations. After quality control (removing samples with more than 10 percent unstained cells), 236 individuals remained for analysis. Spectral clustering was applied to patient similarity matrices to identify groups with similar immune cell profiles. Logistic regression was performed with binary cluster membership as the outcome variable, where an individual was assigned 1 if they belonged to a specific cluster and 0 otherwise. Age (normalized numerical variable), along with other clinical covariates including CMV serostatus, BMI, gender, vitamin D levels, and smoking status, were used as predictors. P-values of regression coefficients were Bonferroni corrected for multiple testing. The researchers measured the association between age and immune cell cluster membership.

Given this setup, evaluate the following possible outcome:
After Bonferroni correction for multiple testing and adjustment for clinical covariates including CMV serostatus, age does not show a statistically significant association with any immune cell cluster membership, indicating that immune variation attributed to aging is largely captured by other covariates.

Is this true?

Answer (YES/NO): NO